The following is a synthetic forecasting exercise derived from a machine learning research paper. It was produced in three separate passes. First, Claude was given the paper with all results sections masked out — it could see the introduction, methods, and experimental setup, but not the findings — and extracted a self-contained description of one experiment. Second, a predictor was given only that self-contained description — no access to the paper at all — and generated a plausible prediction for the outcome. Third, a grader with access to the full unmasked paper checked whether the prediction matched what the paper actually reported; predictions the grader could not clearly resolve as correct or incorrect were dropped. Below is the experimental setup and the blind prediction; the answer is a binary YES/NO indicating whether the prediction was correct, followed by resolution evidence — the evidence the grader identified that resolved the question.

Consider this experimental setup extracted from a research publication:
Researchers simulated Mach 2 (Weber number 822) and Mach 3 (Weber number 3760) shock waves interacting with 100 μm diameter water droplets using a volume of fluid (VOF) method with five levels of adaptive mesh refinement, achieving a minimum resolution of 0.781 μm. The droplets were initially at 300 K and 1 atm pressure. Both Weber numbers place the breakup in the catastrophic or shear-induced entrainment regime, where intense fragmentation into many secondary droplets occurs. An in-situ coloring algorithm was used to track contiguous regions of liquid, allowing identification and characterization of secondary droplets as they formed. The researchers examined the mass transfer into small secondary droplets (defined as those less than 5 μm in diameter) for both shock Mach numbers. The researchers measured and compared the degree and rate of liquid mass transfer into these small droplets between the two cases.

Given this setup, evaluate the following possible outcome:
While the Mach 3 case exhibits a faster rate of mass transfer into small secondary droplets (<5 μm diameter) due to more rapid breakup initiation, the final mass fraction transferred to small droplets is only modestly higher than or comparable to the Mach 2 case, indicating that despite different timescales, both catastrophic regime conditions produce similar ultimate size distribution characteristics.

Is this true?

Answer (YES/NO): NO